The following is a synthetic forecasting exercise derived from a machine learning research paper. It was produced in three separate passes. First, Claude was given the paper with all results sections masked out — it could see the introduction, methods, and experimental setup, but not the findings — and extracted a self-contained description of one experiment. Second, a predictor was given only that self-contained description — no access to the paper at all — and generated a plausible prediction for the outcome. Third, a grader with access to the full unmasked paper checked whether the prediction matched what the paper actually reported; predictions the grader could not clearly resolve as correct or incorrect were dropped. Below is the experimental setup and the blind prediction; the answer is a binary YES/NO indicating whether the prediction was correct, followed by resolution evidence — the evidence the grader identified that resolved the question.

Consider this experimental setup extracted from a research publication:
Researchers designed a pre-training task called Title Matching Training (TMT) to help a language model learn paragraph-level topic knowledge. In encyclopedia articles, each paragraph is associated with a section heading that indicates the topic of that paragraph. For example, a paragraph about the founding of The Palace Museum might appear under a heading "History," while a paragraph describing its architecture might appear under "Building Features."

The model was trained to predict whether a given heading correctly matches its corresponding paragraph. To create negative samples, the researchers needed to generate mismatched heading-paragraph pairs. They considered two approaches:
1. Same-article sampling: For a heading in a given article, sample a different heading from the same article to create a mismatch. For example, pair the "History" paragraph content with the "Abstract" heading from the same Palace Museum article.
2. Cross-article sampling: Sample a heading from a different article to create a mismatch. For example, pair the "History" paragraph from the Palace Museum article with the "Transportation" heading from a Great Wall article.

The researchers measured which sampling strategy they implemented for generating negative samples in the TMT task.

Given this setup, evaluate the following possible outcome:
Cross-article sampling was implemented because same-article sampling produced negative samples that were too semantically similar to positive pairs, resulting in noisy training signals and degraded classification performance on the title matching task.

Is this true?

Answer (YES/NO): NO